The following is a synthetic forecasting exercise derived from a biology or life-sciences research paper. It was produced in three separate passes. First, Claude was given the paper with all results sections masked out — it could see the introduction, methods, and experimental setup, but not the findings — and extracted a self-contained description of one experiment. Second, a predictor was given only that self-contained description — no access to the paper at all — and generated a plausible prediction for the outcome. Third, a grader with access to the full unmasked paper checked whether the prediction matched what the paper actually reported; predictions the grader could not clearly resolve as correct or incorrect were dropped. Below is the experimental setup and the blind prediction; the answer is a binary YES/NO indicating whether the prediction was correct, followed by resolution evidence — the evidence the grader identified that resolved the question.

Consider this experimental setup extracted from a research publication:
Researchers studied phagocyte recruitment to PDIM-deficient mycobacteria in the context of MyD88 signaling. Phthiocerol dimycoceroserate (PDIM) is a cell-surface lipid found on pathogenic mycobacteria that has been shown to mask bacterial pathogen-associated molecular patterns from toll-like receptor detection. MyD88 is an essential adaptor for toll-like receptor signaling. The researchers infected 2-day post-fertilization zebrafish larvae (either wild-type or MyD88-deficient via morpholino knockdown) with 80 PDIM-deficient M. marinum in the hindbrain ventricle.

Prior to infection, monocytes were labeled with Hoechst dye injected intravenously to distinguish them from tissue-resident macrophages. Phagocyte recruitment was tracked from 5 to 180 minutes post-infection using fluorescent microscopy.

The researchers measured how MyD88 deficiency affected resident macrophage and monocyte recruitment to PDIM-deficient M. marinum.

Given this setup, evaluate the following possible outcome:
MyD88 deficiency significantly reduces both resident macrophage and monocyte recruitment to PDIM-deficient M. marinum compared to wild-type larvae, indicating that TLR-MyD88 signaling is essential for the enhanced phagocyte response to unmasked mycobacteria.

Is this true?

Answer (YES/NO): NO